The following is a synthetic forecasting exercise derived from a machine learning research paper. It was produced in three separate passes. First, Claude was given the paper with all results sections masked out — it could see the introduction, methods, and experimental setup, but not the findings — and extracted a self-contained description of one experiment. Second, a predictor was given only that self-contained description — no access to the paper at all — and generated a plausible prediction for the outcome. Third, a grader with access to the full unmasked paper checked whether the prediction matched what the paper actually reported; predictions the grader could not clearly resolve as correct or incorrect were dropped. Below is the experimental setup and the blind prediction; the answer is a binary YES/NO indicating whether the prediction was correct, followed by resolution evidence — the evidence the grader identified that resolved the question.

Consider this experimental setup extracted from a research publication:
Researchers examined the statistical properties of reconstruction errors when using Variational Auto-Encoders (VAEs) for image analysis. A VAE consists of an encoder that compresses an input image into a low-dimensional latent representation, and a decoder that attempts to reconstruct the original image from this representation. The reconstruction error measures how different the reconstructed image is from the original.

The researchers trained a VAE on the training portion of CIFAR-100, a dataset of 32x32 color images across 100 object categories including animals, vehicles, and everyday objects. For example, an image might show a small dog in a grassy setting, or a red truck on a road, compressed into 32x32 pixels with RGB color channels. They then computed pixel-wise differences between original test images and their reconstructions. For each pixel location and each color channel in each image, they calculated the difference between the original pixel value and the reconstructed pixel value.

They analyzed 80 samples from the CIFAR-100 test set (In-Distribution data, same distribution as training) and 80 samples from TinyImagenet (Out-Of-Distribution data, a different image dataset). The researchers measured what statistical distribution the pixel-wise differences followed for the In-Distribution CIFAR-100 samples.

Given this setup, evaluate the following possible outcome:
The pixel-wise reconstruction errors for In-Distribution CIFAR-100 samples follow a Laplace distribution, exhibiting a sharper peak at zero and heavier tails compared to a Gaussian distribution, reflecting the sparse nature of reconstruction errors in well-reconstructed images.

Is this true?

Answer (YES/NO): NO